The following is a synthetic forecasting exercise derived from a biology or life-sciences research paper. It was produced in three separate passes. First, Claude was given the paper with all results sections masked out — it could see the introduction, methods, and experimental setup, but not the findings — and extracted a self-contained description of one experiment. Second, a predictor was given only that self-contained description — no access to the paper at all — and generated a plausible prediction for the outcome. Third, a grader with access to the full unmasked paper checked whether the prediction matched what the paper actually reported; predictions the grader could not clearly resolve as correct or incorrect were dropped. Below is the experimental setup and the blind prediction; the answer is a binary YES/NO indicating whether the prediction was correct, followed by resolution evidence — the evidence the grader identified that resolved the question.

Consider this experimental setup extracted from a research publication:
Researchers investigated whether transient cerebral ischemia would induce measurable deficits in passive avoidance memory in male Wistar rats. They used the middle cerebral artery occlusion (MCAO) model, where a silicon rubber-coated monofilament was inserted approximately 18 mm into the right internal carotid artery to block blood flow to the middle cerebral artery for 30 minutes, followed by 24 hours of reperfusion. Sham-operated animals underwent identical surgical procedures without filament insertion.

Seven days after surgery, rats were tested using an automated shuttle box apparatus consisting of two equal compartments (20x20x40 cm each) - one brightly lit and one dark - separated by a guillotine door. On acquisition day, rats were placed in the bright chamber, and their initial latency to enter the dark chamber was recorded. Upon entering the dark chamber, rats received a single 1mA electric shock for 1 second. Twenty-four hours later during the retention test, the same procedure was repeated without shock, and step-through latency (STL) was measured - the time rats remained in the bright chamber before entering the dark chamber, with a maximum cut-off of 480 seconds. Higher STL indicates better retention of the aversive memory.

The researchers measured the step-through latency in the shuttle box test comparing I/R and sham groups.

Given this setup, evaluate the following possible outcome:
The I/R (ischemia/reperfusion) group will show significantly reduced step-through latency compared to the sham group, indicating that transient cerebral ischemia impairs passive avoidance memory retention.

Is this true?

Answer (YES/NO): YES